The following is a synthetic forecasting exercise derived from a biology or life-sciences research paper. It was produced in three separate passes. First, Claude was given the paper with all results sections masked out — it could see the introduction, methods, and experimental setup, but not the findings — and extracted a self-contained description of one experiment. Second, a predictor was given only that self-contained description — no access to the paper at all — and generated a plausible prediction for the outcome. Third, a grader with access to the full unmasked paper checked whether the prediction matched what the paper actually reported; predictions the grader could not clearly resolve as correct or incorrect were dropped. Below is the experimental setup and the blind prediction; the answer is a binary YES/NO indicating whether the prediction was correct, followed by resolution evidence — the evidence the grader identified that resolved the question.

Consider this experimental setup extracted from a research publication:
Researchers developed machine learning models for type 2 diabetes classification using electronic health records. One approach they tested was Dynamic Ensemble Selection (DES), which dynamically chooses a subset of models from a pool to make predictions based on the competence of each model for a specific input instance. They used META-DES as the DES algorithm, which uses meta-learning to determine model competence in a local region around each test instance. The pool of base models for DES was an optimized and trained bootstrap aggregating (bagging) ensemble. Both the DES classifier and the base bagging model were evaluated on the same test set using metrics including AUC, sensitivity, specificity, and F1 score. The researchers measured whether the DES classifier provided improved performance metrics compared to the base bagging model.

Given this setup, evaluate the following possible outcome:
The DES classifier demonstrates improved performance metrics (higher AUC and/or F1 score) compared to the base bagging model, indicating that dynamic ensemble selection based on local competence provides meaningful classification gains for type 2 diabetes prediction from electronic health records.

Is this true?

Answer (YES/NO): NO